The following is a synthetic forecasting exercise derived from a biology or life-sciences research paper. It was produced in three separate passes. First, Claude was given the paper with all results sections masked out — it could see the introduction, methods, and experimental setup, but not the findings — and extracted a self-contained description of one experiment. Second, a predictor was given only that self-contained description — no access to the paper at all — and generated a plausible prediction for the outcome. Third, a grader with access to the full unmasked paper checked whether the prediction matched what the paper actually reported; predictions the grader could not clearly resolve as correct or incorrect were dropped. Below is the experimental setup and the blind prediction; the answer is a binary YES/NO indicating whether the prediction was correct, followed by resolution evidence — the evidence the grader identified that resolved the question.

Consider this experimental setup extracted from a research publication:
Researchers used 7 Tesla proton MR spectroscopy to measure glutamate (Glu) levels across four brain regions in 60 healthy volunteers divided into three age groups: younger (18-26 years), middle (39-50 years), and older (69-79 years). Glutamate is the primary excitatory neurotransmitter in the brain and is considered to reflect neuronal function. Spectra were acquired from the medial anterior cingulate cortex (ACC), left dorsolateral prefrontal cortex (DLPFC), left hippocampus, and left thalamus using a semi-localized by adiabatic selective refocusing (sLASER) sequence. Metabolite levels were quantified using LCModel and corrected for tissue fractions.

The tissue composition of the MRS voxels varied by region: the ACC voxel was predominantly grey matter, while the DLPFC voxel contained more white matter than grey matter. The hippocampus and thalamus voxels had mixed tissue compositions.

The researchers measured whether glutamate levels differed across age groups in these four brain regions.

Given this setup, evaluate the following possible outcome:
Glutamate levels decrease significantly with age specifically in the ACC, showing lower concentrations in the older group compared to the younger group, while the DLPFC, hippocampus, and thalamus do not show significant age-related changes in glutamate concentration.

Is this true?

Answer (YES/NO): NO